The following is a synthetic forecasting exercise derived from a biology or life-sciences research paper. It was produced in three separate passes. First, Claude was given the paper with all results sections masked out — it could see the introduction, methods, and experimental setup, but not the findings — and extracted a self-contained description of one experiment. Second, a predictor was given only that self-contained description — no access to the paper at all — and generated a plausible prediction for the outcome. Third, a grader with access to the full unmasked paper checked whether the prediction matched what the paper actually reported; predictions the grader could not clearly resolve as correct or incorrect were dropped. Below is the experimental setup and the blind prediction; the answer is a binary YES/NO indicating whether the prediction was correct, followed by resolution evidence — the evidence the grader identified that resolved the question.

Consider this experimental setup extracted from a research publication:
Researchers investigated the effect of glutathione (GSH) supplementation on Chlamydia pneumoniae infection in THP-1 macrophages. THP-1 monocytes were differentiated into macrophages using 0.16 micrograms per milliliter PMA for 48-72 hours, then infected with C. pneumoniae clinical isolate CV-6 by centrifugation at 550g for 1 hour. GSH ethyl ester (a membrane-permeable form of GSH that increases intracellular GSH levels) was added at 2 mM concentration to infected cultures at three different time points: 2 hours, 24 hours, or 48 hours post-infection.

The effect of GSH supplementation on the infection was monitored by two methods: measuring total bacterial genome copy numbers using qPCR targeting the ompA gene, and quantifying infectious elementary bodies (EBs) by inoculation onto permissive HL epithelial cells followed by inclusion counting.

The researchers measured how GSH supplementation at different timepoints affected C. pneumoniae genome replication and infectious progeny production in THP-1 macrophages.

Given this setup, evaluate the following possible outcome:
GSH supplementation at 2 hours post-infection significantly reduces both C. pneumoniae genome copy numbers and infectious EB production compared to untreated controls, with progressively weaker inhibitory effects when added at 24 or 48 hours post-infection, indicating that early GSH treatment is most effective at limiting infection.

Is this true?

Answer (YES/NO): NO